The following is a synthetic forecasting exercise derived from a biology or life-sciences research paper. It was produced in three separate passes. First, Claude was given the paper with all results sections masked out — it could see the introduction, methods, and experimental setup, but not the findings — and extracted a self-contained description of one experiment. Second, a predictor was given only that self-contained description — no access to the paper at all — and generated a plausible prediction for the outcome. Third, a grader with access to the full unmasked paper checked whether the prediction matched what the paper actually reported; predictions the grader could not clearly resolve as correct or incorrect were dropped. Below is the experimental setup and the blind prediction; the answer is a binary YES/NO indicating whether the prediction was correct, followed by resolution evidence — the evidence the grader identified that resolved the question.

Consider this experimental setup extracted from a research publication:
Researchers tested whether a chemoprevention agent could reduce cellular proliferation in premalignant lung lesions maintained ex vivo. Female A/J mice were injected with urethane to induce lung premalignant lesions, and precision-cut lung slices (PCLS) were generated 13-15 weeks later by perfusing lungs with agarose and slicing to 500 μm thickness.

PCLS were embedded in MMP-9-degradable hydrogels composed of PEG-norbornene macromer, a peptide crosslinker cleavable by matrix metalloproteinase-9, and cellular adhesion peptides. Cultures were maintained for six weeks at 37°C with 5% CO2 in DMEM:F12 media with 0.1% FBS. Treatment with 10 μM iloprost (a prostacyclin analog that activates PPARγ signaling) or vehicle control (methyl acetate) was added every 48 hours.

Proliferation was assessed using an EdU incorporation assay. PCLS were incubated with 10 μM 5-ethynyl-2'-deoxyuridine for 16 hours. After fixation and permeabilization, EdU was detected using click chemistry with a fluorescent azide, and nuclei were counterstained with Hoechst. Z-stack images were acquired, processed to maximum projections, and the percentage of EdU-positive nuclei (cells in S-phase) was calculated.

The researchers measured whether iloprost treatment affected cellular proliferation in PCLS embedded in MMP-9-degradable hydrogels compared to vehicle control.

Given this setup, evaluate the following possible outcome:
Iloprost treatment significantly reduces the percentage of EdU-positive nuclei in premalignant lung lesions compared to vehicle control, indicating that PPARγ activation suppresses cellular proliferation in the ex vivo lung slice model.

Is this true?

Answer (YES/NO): YES